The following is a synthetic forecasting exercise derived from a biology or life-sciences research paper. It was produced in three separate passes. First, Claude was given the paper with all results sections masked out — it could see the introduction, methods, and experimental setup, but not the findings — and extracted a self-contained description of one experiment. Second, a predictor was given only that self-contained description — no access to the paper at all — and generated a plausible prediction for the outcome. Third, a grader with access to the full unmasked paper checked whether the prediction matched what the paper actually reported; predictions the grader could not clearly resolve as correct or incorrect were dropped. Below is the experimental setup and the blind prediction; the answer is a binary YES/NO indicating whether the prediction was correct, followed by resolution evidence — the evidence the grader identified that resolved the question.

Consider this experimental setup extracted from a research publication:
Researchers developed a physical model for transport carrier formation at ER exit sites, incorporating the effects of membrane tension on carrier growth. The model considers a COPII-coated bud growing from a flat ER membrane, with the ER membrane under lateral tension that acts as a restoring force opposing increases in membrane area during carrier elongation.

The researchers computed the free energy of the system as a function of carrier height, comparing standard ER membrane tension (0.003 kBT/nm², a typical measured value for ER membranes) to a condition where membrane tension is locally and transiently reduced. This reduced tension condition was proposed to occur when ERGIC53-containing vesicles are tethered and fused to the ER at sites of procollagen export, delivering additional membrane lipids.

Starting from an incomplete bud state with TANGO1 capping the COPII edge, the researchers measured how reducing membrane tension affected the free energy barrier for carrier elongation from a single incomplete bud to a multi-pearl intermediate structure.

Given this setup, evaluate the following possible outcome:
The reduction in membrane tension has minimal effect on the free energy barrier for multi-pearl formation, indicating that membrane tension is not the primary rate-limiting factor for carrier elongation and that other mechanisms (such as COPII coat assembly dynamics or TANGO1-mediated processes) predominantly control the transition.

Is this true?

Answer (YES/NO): NO